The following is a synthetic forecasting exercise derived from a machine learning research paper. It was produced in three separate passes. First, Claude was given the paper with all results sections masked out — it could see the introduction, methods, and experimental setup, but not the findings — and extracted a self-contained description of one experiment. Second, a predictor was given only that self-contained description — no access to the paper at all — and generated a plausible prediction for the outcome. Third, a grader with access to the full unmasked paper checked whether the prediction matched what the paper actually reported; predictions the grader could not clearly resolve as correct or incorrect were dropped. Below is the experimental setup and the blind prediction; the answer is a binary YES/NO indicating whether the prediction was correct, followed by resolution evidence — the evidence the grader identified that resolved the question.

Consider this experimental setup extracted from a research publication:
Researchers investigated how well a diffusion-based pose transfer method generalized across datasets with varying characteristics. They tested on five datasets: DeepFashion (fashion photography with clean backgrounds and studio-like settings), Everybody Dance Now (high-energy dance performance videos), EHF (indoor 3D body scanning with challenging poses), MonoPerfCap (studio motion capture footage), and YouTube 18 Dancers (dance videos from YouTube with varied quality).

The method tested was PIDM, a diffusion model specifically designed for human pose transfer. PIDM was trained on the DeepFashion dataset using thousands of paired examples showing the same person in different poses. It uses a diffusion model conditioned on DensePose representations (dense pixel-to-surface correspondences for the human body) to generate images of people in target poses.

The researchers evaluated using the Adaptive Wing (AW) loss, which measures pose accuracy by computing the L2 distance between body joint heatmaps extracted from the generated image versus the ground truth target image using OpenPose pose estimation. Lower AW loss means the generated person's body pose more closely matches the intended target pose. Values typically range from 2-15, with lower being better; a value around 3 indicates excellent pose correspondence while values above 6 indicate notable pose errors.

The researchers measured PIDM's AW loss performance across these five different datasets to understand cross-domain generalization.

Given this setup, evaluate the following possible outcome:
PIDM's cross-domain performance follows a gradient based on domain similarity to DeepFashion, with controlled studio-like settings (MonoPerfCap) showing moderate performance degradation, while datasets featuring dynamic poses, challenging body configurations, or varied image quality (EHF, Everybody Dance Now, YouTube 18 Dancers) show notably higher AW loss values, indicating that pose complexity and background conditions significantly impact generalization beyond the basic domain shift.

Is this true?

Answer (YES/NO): NO